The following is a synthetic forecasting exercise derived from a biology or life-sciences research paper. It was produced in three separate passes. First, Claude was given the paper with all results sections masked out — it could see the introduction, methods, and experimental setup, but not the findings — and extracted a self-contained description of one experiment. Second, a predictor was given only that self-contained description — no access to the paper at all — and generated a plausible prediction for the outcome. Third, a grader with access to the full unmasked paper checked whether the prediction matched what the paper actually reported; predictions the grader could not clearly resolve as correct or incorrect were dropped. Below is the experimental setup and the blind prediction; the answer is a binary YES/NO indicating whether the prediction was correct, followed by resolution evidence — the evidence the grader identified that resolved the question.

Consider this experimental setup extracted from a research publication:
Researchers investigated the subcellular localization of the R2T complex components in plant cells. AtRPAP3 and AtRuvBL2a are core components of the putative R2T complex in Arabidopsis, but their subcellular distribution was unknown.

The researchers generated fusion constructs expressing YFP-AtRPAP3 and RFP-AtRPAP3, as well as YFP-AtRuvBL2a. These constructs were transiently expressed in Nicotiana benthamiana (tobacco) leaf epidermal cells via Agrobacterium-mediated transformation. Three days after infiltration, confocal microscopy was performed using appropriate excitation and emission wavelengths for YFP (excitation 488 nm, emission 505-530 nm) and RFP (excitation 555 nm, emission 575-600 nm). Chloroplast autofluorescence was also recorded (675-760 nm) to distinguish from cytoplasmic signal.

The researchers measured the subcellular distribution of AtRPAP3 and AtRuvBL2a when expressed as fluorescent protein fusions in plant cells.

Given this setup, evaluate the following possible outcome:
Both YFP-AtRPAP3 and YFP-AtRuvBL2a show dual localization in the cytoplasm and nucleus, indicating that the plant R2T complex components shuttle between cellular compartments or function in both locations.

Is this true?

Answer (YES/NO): YES